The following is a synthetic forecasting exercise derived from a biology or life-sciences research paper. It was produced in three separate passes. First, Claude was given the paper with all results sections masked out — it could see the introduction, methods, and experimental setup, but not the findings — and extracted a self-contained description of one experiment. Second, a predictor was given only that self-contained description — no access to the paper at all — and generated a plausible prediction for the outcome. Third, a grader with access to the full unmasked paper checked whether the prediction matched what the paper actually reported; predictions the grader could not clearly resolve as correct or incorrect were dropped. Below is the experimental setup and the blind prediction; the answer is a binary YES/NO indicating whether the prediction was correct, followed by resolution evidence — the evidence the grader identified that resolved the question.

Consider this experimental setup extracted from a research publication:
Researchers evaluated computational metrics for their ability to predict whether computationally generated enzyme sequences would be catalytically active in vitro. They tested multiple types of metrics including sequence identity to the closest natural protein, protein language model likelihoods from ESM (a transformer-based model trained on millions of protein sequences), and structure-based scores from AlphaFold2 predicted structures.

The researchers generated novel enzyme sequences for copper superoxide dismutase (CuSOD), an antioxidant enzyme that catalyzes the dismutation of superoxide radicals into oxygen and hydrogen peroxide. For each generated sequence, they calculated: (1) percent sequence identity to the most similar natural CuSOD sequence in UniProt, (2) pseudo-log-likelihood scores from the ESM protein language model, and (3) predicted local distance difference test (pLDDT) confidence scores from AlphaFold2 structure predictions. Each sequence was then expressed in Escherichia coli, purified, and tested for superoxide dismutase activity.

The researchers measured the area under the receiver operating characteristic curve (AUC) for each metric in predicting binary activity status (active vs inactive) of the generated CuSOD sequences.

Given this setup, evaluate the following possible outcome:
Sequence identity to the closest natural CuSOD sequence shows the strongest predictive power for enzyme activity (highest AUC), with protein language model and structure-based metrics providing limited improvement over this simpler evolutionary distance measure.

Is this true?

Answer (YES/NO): NO